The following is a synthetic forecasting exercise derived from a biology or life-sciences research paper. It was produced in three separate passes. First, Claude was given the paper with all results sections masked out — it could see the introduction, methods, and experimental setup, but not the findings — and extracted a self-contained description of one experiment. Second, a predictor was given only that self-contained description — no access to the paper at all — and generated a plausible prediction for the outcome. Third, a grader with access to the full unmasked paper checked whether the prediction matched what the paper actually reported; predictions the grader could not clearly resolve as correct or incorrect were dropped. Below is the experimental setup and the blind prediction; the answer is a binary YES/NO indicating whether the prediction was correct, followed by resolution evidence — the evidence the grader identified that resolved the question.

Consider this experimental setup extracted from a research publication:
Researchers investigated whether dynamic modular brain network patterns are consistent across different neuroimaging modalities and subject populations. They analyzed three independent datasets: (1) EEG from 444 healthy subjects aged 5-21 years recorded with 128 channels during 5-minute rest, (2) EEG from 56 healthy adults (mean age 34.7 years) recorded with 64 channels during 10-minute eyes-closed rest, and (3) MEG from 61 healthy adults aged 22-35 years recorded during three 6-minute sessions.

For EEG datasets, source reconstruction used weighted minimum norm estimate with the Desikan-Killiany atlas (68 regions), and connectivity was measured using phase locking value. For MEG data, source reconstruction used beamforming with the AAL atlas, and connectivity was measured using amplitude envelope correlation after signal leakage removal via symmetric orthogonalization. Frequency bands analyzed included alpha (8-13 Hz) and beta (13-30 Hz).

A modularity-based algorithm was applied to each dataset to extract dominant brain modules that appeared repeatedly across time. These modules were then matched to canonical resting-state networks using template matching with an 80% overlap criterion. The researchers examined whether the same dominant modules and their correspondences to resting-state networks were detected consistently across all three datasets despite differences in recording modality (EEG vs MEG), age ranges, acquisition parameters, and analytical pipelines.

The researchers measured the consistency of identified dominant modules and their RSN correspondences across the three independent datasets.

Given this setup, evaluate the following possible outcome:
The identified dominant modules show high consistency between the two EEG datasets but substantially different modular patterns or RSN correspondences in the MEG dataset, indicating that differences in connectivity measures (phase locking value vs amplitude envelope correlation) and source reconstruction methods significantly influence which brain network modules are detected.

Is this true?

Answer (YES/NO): NO